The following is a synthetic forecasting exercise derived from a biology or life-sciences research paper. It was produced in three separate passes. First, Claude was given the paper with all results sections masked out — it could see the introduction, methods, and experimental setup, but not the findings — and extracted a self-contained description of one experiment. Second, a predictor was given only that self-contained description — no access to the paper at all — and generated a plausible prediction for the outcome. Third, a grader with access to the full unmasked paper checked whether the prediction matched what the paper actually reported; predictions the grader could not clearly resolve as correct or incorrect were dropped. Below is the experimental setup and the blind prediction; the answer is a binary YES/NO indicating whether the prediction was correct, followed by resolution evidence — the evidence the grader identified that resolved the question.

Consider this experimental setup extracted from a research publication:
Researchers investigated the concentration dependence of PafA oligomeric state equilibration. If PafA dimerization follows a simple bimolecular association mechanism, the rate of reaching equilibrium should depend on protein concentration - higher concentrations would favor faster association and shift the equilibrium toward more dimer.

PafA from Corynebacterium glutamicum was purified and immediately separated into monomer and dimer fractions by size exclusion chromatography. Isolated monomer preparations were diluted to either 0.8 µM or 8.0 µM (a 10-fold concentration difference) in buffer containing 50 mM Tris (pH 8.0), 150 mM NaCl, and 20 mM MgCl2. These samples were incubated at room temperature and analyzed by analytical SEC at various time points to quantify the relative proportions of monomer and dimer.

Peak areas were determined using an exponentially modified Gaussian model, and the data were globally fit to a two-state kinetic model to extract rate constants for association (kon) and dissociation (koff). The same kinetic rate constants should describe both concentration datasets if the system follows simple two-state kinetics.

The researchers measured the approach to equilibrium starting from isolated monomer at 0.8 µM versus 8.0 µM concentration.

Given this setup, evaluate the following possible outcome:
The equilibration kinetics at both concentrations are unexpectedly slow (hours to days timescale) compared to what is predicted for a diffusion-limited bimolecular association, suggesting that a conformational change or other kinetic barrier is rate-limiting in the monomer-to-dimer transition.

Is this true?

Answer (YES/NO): YES